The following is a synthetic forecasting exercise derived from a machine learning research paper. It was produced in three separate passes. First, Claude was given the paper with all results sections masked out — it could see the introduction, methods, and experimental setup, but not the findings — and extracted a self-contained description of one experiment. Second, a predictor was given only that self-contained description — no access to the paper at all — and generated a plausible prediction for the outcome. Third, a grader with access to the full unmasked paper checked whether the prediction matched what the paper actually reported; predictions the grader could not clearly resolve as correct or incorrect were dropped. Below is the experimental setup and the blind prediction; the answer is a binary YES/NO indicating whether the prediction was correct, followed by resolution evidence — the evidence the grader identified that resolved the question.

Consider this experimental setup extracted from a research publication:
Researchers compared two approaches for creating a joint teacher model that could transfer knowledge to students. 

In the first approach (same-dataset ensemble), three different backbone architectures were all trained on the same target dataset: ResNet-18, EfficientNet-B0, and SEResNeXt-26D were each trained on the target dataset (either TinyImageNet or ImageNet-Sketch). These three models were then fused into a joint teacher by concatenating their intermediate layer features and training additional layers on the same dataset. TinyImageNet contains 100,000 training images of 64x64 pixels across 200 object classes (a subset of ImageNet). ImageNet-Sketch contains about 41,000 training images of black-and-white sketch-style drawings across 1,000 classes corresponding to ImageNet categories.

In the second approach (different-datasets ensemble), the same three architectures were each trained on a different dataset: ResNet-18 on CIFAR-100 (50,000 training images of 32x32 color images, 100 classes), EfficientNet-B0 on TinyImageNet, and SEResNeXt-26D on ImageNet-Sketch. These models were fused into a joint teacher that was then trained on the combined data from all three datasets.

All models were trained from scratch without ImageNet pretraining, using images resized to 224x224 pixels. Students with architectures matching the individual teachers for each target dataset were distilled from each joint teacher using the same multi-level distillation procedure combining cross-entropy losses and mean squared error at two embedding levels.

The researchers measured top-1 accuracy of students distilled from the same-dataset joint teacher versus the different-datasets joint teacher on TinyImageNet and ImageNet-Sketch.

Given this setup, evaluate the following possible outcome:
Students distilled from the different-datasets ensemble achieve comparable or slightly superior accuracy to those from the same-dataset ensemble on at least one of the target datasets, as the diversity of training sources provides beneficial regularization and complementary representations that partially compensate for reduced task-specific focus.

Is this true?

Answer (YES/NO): YES